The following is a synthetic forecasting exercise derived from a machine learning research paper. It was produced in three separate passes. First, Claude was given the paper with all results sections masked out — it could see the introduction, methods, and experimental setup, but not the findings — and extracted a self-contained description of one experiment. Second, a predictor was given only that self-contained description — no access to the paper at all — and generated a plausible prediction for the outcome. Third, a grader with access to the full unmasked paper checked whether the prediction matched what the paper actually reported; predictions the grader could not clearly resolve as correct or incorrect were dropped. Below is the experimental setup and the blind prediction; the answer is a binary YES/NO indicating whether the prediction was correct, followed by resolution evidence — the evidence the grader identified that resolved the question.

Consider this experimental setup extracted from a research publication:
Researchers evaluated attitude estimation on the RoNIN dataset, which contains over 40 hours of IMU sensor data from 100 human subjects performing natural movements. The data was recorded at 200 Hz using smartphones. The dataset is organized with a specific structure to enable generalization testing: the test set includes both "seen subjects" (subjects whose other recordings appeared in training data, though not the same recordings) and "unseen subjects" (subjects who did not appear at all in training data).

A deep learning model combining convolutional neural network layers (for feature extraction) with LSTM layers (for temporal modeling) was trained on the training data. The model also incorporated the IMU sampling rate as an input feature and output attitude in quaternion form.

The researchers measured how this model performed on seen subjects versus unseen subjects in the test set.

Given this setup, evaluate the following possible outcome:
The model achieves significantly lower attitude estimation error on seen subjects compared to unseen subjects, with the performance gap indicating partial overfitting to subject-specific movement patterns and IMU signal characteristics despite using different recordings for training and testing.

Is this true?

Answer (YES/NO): YES